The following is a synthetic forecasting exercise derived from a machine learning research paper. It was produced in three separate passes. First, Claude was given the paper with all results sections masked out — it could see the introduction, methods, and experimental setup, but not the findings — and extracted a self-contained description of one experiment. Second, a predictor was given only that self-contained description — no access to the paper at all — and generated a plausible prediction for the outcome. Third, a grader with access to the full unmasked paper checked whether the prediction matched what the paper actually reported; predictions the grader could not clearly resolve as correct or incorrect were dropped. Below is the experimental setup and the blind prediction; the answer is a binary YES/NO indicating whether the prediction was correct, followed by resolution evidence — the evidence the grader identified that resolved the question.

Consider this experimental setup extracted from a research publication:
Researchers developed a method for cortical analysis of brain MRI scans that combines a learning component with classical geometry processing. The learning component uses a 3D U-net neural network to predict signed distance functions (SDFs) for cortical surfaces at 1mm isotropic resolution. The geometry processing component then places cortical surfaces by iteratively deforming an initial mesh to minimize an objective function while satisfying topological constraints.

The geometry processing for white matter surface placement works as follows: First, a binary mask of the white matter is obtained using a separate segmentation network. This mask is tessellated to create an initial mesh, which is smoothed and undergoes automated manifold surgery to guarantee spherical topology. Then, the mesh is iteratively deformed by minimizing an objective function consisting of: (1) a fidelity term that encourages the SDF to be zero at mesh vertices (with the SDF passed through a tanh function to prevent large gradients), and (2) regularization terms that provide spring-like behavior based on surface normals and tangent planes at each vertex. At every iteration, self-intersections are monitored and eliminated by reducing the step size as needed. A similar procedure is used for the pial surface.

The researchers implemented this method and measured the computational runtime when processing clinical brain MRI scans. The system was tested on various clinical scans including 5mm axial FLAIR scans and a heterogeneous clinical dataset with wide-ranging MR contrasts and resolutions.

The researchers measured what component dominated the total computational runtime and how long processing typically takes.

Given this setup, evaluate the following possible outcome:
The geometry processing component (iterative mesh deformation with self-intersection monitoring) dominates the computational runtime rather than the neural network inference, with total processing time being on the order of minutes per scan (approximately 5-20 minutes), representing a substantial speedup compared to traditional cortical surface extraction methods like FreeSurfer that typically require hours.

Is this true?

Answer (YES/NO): NO